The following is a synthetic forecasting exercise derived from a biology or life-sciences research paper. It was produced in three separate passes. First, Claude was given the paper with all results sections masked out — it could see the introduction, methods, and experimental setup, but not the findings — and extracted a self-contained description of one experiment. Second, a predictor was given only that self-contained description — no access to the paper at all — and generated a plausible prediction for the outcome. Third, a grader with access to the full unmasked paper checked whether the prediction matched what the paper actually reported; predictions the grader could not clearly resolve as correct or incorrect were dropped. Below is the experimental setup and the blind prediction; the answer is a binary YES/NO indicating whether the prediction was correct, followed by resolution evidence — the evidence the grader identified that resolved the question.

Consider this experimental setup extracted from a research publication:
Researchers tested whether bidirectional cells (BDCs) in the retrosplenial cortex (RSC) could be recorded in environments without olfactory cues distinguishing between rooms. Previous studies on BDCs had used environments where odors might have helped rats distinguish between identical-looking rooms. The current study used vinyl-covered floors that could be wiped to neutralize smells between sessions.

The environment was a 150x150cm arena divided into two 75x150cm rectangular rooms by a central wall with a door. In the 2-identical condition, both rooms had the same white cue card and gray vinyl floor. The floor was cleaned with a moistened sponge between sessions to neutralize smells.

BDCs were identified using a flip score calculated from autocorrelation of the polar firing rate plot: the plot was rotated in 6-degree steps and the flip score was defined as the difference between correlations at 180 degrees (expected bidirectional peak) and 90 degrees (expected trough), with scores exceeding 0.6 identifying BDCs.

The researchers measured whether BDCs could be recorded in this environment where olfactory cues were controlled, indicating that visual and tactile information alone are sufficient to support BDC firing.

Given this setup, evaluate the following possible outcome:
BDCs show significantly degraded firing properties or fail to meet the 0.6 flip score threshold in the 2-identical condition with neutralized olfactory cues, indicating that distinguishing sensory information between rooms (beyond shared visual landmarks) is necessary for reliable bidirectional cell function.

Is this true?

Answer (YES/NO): NO